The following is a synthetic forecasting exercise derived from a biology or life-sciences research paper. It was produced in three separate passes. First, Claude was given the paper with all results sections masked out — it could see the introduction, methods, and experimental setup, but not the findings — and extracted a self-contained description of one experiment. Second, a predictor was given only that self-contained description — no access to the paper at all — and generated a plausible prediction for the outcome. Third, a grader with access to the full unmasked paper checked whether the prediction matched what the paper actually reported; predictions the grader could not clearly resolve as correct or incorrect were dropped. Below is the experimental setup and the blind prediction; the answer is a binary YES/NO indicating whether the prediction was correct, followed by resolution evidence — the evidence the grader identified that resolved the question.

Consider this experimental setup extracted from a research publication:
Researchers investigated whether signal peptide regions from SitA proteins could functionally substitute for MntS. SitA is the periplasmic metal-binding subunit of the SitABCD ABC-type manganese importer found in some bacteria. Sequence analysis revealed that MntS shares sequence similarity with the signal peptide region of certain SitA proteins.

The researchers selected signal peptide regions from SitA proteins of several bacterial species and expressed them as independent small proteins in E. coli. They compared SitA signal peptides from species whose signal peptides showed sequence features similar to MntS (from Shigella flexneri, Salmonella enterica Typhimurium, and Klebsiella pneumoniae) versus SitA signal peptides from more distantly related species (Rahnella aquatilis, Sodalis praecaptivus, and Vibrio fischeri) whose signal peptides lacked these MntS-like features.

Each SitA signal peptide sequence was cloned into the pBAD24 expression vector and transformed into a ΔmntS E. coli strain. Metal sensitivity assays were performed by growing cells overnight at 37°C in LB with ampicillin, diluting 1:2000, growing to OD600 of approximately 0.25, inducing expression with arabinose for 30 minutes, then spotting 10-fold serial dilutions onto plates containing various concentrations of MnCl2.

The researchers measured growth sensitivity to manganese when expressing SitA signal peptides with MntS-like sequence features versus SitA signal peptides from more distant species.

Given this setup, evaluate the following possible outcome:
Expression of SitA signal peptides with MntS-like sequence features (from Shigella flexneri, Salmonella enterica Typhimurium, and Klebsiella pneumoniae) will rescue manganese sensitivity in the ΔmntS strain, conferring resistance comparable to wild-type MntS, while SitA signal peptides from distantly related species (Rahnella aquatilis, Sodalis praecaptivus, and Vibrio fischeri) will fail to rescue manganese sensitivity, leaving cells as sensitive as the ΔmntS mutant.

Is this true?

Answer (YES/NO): NO